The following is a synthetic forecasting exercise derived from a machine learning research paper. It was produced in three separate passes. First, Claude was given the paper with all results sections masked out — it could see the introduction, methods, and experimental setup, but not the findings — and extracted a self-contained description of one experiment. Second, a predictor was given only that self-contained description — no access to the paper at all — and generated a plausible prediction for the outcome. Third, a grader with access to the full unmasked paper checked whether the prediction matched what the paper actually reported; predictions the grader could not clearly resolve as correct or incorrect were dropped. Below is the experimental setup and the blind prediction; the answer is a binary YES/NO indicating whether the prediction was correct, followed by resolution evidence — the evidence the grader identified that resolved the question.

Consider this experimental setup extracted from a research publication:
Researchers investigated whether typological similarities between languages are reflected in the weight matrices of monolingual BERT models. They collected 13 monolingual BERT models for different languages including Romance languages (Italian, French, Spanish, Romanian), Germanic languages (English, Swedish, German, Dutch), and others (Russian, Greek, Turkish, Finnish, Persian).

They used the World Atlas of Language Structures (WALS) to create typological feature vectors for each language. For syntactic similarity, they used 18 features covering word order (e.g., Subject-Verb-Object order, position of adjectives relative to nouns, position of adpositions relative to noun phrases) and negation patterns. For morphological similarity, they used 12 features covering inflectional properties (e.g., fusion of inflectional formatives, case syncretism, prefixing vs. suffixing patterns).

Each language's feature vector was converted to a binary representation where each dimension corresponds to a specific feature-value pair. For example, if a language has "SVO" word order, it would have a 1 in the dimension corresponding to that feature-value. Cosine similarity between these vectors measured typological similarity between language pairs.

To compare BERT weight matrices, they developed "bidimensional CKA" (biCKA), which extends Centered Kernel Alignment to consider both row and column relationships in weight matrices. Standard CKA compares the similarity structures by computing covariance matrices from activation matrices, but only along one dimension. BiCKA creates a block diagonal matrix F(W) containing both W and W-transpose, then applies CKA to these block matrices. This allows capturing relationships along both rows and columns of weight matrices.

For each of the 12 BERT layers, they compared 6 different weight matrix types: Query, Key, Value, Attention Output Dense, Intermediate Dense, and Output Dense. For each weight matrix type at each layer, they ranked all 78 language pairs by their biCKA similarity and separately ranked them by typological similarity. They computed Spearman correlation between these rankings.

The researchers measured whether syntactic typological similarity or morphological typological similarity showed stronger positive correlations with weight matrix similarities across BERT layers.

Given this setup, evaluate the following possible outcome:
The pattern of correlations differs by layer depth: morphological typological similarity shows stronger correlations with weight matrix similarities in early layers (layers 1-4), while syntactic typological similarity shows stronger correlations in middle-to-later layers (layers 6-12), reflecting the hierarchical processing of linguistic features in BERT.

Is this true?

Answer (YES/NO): NO